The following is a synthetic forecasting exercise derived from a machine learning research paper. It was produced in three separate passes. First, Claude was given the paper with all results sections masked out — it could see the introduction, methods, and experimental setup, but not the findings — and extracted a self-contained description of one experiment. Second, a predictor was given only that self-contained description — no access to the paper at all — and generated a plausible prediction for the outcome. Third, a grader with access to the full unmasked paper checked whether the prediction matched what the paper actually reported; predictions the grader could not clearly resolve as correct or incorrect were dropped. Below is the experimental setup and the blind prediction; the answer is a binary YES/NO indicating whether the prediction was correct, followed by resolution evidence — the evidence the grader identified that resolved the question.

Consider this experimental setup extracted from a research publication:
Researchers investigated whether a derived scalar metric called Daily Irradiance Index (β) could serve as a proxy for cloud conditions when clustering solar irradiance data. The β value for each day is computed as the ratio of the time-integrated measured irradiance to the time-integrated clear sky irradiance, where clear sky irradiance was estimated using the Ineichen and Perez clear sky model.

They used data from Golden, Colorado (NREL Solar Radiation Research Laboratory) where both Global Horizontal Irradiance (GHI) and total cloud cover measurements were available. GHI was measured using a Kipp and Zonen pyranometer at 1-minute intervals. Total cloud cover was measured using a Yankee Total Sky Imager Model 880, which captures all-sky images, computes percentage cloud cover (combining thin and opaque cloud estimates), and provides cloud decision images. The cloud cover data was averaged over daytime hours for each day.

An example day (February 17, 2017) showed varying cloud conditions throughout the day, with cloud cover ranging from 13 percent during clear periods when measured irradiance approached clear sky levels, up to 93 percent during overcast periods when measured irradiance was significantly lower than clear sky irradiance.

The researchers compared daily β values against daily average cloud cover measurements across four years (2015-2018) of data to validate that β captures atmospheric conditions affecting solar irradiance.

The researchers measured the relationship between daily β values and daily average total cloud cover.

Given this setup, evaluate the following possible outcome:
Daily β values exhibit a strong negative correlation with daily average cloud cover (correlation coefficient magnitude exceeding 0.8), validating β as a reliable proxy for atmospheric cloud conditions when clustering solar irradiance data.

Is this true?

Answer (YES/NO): NO